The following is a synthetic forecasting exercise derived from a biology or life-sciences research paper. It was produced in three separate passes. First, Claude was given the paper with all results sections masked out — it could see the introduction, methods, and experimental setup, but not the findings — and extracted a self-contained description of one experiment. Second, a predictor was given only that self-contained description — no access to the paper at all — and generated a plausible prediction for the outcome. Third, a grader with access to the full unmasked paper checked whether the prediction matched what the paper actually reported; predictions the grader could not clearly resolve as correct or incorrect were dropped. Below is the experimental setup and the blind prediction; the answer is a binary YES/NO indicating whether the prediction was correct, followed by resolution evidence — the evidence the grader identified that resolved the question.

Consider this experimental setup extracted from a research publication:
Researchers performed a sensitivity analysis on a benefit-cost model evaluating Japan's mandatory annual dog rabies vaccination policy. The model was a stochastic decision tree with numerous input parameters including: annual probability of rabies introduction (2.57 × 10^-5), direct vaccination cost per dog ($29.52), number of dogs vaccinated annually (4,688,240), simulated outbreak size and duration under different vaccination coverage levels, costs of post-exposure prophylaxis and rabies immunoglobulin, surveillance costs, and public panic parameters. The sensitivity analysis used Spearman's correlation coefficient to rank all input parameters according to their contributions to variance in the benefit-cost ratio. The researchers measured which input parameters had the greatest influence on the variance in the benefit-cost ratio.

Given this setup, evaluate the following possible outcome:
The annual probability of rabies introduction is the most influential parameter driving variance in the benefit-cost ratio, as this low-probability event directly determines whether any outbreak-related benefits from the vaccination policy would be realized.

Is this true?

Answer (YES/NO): NO